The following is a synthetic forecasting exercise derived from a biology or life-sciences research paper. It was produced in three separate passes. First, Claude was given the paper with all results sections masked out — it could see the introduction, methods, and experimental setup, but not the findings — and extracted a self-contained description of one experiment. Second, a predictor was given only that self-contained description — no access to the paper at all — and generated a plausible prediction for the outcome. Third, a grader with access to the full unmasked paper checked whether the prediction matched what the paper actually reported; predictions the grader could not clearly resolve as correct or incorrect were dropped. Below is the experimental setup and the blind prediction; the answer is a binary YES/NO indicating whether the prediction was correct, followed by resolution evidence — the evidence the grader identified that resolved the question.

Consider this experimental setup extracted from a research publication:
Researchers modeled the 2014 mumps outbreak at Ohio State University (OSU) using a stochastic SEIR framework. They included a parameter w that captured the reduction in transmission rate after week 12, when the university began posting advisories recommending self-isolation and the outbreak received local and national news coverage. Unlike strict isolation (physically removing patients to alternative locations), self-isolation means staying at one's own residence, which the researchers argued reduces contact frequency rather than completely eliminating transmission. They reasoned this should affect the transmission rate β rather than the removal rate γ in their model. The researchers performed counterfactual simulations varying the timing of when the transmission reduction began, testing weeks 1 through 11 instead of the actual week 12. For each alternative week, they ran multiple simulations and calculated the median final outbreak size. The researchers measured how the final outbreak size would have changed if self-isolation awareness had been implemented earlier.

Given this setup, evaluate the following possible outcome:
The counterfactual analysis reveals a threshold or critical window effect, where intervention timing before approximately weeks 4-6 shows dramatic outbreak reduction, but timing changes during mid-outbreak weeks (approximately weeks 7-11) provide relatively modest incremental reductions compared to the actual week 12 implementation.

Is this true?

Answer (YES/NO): NO